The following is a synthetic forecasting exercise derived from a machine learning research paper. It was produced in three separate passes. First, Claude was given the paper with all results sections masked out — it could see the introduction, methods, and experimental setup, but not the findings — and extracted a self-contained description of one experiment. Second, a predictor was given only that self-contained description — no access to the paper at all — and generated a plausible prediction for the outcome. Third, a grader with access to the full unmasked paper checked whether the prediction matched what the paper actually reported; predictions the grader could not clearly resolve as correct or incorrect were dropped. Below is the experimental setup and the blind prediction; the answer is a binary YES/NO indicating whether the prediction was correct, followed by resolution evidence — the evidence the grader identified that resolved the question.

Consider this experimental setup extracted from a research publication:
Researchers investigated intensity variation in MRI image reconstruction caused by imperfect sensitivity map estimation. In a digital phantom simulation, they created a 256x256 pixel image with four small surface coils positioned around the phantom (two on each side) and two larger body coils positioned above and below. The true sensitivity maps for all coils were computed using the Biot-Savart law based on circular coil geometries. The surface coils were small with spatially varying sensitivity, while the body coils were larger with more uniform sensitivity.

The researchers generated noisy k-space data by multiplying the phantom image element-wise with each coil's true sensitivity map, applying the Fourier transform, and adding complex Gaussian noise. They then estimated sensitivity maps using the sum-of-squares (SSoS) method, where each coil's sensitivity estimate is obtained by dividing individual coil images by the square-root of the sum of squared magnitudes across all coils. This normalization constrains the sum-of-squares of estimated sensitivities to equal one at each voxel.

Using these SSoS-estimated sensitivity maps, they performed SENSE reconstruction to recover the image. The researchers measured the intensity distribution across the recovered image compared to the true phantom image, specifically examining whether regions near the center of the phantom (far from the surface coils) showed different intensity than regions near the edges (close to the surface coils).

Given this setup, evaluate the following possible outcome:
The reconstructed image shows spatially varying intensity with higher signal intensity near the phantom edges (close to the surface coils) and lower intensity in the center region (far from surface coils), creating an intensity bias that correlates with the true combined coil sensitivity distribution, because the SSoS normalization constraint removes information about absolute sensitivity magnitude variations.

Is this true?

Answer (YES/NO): YES